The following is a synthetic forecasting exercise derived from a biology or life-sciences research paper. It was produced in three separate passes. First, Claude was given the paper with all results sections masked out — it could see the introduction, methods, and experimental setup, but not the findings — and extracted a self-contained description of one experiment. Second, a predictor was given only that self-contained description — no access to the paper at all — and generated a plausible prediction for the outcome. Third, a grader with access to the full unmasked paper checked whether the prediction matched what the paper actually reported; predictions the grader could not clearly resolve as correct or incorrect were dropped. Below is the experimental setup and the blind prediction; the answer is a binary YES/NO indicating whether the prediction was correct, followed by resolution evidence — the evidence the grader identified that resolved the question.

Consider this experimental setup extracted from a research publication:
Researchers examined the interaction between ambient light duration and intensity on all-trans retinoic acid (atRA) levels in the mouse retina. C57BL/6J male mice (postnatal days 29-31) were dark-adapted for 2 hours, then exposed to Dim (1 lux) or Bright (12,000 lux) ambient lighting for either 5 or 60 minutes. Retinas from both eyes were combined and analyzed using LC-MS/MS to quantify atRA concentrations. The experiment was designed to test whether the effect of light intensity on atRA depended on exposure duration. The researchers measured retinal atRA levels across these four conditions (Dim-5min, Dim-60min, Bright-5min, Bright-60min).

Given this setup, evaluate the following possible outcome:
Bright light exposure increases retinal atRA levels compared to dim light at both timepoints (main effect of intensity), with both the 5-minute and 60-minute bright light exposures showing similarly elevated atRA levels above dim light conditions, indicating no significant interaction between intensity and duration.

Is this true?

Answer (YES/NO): NO